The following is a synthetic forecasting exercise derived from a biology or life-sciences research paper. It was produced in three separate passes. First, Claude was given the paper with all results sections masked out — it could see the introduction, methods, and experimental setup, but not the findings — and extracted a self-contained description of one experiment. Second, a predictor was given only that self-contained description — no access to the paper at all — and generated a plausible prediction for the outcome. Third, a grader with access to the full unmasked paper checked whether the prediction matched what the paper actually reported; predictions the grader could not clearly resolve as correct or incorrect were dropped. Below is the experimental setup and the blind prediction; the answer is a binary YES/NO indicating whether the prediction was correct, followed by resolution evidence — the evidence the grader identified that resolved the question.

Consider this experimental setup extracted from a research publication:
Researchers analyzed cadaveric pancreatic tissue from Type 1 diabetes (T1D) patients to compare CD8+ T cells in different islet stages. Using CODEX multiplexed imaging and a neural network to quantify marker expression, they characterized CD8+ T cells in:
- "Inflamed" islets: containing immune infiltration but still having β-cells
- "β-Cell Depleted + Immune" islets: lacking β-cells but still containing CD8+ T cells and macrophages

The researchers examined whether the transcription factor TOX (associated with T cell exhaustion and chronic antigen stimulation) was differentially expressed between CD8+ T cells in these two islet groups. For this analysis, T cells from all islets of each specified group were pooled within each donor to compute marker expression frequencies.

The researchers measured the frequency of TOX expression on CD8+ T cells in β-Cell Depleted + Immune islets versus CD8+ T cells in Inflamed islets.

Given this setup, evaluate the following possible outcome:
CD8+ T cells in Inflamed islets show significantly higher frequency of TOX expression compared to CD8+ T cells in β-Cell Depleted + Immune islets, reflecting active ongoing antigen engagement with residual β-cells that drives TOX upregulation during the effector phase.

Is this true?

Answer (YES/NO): NO